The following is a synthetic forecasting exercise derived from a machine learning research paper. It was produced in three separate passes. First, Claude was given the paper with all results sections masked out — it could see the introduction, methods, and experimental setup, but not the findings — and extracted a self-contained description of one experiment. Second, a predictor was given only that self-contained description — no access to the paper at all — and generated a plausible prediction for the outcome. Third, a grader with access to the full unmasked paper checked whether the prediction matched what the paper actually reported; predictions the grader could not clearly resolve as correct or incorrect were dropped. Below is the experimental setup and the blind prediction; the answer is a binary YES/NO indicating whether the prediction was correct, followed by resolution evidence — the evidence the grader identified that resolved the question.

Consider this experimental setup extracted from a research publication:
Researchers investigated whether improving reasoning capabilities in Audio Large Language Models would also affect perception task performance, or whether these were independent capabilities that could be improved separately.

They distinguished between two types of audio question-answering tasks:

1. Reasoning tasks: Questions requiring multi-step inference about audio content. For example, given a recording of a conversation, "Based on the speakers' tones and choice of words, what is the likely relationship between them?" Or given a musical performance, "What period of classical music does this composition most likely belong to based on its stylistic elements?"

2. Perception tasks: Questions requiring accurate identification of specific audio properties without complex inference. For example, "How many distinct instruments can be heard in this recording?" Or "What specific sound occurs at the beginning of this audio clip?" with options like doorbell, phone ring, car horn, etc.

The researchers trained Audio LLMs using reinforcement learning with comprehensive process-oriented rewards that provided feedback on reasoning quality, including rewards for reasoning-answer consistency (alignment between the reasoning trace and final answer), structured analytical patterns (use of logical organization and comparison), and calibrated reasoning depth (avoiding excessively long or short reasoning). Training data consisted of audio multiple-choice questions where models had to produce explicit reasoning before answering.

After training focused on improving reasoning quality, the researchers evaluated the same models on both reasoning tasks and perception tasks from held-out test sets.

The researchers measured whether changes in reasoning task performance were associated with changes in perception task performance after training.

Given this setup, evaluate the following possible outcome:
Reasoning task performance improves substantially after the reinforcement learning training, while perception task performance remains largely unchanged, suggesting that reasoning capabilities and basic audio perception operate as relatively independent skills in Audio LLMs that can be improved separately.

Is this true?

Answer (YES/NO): NO